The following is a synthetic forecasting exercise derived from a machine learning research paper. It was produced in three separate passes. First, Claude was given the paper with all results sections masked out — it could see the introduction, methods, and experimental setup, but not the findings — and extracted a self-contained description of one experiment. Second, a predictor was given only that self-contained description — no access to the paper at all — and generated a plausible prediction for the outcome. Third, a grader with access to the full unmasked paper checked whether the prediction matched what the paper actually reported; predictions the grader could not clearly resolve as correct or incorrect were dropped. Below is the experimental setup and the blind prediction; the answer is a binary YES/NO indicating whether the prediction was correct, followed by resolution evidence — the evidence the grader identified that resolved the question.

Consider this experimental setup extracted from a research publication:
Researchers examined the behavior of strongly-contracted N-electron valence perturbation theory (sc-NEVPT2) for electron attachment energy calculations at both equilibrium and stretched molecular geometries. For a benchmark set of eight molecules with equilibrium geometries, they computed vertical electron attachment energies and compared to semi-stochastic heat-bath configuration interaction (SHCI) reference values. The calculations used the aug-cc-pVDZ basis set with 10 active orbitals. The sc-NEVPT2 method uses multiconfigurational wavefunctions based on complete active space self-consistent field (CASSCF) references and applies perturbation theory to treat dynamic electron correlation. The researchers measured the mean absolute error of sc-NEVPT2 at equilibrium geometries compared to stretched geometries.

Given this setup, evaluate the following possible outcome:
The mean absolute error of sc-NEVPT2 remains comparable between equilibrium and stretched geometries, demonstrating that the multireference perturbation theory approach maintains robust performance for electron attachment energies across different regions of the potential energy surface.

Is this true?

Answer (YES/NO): NO